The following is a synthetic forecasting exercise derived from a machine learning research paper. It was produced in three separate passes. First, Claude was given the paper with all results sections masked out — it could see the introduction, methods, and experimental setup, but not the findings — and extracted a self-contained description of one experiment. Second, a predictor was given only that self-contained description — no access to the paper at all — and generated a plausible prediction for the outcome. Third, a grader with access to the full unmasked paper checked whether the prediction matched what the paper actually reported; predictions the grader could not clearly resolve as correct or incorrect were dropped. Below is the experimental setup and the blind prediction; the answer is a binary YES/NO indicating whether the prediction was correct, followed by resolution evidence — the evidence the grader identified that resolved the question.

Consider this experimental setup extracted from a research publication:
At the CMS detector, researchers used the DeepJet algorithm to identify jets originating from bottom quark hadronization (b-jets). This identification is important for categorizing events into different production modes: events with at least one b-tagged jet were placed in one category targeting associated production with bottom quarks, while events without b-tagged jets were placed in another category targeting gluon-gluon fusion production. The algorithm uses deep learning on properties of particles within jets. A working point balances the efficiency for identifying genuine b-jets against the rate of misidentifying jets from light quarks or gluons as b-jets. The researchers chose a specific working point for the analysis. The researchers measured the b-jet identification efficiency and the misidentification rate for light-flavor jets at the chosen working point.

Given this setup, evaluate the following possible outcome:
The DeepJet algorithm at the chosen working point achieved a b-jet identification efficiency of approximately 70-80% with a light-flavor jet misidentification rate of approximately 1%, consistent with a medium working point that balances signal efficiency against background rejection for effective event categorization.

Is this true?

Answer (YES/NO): YES